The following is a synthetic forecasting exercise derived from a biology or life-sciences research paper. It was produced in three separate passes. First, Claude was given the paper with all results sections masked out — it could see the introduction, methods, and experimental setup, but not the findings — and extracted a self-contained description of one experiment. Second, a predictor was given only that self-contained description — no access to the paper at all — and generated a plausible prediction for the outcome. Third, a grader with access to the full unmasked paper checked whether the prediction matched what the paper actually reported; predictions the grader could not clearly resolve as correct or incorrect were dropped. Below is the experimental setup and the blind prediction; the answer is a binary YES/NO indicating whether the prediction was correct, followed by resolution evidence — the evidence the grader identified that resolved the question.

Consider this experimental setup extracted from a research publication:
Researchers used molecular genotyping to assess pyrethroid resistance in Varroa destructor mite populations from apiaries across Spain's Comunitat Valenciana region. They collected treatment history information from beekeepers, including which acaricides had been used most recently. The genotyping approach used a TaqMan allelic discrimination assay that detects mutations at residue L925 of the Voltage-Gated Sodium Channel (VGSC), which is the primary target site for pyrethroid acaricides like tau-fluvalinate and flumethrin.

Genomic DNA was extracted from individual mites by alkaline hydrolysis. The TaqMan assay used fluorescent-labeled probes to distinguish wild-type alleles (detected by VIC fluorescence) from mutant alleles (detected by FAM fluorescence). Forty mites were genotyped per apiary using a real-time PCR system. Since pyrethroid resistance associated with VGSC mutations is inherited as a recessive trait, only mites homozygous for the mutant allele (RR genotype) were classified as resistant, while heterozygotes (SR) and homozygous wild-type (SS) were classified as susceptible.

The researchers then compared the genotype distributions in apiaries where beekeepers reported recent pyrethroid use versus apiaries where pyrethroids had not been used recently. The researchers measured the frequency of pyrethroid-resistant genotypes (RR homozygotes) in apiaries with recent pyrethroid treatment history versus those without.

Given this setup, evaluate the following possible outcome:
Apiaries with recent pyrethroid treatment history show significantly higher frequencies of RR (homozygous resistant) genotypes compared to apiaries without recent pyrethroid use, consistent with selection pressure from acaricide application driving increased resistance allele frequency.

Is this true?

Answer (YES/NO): YES